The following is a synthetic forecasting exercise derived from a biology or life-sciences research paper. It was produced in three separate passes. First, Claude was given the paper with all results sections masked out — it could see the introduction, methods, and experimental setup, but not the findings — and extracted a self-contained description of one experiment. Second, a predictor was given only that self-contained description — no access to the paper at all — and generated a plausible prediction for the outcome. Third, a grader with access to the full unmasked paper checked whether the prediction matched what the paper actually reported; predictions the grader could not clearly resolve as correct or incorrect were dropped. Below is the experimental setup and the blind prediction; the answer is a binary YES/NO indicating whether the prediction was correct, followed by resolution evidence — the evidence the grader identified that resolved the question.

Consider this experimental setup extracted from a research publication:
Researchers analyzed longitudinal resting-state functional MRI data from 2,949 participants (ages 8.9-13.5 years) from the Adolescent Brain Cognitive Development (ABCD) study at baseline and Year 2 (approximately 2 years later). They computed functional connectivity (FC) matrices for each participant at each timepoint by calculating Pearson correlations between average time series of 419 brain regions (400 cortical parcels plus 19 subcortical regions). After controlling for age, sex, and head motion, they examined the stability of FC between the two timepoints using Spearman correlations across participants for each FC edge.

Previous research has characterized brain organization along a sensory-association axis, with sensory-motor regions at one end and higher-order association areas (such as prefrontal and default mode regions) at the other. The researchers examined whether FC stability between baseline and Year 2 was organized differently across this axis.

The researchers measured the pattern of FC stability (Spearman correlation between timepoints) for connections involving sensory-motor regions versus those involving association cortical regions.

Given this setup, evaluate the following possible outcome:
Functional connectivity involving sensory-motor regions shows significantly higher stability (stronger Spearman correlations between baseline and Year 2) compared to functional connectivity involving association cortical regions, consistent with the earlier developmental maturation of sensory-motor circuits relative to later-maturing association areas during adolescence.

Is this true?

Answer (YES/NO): NO